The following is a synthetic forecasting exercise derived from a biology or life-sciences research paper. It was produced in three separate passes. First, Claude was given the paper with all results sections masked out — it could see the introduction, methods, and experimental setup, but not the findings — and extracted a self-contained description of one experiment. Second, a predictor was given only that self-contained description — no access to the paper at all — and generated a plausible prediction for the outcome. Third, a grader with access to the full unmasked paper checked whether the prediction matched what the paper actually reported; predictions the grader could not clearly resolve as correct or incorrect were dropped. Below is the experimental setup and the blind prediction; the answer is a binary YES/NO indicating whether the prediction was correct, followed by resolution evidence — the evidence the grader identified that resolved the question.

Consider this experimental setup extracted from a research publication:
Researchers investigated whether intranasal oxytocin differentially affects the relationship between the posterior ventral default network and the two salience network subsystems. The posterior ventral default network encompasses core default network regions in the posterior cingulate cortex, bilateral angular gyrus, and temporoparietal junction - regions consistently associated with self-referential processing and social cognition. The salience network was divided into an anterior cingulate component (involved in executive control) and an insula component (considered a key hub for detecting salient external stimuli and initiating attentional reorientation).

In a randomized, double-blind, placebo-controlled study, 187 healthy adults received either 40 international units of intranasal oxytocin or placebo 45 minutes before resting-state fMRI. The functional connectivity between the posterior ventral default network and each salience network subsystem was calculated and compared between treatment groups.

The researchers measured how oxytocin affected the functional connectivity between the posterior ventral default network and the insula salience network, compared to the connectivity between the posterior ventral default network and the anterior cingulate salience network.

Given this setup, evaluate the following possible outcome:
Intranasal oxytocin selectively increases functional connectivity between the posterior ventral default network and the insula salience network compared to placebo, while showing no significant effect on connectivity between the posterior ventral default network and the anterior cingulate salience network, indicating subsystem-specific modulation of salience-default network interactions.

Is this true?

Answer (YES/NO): NO